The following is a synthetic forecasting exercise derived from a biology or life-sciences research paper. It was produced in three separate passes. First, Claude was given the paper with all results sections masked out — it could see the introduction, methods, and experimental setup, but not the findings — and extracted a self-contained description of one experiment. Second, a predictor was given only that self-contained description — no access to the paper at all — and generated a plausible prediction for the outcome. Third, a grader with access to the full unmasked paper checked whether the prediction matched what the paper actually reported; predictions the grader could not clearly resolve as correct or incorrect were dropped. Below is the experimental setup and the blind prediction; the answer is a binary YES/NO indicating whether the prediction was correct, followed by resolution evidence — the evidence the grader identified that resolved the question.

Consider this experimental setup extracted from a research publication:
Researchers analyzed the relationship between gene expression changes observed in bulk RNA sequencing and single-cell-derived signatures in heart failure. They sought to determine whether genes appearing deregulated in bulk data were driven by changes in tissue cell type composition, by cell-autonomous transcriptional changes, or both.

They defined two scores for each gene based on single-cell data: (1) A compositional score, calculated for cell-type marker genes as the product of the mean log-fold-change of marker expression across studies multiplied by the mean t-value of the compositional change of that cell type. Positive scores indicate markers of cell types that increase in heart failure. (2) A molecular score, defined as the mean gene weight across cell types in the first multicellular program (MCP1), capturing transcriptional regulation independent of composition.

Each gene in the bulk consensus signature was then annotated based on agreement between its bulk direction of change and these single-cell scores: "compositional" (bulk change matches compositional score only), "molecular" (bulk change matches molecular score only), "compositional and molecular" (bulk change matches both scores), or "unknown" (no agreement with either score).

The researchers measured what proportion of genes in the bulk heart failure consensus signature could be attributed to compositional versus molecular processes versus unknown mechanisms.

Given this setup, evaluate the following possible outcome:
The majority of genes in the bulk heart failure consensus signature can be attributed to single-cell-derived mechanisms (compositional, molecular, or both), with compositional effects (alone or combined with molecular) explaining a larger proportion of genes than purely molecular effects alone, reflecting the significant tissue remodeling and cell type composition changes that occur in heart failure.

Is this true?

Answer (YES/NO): NO